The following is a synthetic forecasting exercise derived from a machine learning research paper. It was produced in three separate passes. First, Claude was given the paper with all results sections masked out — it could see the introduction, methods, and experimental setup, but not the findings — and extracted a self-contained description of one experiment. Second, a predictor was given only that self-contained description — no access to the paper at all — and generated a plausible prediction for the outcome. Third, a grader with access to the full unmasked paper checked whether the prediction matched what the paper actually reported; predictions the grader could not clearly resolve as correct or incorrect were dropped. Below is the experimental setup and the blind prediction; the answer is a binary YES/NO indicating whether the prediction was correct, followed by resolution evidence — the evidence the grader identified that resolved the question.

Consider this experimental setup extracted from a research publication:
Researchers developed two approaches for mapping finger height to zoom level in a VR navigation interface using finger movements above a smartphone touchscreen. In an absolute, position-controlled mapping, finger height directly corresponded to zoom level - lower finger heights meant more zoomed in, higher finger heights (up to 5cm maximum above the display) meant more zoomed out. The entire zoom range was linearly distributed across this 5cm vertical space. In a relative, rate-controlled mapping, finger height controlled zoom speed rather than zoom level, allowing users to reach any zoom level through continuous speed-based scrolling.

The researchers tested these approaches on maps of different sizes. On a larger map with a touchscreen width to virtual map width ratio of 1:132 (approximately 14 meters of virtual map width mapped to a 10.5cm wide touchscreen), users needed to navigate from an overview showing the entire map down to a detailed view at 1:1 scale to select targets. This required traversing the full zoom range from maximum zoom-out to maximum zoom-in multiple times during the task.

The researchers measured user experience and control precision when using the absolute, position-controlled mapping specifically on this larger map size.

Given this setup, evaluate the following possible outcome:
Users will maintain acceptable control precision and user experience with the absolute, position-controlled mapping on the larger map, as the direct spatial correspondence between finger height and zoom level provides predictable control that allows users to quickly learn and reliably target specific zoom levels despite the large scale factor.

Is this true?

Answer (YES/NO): NO